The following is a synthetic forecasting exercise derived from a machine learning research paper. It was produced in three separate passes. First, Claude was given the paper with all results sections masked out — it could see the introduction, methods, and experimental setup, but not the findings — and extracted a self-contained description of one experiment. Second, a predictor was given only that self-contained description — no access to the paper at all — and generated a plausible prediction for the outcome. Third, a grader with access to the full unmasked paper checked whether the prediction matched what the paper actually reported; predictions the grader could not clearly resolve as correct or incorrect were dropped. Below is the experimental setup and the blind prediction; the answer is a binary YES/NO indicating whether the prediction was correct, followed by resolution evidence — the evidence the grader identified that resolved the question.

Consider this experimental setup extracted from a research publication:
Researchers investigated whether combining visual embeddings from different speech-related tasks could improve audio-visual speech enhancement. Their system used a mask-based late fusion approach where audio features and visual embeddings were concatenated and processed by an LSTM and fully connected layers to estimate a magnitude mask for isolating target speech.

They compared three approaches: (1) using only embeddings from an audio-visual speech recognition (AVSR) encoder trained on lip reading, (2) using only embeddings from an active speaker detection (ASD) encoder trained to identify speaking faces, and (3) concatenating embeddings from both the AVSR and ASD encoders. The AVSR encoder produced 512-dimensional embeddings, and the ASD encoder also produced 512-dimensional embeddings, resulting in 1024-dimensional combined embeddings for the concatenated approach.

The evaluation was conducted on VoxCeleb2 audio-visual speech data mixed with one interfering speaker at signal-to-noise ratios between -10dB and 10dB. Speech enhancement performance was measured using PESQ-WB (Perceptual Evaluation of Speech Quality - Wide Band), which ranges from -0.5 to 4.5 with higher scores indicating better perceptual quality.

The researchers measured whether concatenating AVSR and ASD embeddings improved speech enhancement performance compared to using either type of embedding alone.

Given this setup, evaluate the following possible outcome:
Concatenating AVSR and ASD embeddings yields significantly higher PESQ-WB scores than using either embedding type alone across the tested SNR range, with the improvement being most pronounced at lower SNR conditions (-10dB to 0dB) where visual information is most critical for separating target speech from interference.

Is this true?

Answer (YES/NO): NO